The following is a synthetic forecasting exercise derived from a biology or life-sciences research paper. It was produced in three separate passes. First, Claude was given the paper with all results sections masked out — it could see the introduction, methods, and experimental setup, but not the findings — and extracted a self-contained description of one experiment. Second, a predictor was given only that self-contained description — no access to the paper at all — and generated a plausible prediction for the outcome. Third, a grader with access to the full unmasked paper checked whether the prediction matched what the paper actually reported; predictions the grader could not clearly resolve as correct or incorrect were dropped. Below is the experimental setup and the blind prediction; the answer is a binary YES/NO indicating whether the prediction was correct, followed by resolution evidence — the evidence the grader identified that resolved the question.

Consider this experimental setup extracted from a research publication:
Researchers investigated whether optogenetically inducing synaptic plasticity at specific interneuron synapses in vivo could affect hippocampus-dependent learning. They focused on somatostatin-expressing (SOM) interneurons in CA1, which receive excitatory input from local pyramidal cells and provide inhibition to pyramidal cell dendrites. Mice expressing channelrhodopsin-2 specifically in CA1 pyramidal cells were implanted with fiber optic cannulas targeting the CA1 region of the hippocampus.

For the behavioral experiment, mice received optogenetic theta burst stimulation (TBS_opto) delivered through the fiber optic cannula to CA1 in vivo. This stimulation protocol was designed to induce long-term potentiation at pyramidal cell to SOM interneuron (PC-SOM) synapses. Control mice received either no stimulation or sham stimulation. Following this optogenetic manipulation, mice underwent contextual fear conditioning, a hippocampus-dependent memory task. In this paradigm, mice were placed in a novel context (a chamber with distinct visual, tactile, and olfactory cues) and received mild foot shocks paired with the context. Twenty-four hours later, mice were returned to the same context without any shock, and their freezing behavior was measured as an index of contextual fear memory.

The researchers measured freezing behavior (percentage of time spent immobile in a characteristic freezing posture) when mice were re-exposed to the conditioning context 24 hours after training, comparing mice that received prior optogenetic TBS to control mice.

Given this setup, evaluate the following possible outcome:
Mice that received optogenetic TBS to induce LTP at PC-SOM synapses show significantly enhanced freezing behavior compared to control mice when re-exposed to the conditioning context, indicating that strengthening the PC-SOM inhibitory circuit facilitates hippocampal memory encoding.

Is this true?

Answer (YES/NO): NO